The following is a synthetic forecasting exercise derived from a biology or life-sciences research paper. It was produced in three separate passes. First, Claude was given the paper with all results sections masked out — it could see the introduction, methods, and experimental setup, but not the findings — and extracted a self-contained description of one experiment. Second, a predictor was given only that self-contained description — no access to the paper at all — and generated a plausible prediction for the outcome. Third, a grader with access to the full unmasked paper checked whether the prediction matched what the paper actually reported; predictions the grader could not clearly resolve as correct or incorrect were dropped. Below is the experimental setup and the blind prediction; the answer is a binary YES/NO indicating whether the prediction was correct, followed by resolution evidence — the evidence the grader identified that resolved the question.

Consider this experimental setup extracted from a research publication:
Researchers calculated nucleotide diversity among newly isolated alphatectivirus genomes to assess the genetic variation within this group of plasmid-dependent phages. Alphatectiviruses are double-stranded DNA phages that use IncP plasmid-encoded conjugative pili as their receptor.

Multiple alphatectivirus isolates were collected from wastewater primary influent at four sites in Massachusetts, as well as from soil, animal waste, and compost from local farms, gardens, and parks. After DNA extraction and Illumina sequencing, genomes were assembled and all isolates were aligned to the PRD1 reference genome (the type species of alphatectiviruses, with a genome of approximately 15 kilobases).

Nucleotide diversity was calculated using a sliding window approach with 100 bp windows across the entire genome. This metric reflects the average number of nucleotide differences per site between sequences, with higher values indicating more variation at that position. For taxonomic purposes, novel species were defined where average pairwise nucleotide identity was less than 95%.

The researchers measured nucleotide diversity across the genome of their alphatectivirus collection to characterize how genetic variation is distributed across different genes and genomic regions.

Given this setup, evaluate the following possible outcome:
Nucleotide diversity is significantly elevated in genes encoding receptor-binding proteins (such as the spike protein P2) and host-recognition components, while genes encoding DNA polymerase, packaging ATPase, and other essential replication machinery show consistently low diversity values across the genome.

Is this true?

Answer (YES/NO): NO